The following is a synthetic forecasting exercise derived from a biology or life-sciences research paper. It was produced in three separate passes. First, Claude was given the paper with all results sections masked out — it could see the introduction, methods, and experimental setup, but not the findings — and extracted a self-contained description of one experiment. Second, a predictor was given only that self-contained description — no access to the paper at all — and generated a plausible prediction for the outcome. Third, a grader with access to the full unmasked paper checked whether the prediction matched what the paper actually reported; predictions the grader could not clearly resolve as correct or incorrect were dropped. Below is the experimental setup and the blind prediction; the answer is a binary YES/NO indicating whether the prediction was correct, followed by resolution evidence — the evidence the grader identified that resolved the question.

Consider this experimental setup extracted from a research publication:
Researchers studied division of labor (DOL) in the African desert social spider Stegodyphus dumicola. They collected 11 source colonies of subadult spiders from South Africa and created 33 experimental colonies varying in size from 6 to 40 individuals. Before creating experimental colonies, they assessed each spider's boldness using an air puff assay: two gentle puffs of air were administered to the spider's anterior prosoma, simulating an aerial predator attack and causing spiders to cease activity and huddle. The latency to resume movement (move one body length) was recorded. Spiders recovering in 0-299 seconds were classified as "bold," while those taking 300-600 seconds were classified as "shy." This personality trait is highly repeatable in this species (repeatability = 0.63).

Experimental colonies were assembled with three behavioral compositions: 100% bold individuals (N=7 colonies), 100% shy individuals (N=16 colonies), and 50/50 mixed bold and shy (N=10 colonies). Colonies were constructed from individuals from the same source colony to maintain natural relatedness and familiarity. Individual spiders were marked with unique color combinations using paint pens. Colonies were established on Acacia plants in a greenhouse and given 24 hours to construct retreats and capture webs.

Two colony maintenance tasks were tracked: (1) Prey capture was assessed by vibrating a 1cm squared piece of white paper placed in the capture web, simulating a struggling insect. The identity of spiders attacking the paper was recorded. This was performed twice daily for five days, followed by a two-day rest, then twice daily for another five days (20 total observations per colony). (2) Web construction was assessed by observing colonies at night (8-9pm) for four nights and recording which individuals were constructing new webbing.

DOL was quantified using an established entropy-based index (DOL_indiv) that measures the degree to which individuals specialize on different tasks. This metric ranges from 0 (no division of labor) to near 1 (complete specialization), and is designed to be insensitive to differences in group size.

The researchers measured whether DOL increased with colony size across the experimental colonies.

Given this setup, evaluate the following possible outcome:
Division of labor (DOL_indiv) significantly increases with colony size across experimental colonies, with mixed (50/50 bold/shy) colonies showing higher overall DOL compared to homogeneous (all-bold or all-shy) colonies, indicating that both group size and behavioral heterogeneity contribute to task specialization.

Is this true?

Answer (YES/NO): NO